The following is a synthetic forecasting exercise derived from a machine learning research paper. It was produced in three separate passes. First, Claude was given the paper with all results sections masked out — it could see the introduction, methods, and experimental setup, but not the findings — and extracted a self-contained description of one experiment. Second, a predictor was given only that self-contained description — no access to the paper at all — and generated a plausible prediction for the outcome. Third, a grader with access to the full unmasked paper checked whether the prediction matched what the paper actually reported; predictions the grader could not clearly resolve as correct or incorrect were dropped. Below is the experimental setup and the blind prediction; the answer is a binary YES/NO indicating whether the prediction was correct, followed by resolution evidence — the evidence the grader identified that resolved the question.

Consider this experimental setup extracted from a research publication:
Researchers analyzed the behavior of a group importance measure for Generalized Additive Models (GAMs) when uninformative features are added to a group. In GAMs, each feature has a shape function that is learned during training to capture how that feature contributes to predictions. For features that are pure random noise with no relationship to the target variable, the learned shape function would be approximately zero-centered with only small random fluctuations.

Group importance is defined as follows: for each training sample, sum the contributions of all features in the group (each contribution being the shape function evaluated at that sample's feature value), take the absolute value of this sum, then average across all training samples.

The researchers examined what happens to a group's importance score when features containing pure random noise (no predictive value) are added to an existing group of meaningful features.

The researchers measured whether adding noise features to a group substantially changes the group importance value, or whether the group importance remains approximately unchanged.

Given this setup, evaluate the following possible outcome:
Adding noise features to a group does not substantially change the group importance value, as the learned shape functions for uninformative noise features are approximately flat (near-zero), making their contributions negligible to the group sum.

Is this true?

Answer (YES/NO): YES